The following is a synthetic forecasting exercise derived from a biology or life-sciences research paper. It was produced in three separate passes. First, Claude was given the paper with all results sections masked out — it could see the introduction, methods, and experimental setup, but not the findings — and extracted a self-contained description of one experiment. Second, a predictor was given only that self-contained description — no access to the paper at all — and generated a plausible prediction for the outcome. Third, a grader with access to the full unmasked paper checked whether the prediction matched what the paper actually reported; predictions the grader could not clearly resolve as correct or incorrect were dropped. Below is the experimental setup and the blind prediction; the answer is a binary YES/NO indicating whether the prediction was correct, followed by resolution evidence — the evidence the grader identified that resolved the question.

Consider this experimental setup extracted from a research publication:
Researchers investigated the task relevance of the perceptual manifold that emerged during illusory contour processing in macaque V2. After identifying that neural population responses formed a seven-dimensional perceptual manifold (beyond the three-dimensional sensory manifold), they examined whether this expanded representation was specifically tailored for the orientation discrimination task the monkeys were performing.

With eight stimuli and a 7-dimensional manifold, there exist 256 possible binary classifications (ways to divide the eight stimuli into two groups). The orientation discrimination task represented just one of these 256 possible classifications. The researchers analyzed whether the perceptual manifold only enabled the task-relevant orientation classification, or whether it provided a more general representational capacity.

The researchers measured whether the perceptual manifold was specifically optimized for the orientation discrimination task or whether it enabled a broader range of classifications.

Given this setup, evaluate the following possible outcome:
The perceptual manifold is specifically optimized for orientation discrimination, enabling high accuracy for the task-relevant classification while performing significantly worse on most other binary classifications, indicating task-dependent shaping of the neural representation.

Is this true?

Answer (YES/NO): NO